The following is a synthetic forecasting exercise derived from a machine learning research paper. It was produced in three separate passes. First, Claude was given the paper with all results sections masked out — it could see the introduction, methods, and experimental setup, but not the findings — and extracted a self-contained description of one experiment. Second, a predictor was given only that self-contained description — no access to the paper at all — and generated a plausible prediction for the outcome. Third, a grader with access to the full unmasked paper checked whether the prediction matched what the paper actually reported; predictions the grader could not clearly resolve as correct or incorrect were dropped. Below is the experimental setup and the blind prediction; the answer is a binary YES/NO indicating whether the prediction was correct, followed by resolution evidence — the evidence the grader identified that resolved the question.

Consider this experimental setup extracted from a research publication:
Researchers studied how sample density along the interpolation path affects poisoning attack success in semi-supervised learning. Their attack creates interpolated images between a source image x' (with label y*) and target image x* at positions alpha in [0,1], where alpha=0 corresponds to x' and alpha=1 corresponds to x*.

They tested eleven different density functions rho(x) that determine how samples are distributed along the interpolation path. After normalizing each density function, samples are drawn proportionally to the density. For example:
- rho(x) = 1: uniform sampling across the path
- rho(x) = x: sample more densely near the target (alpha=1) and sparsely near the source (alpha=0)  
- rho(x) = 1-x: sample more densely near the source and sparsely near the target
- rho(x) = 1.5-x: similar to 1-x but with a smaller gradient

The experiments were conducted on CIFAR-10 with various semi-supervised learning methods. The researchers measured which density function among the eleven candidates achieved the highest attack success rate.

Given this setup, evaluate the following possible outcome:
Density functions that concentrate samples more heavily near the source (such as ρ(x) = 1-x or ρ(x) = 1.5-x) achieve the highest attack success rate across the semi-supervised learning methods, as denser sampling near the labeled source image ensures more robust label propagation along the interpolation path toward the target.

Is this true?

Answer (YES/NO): YES